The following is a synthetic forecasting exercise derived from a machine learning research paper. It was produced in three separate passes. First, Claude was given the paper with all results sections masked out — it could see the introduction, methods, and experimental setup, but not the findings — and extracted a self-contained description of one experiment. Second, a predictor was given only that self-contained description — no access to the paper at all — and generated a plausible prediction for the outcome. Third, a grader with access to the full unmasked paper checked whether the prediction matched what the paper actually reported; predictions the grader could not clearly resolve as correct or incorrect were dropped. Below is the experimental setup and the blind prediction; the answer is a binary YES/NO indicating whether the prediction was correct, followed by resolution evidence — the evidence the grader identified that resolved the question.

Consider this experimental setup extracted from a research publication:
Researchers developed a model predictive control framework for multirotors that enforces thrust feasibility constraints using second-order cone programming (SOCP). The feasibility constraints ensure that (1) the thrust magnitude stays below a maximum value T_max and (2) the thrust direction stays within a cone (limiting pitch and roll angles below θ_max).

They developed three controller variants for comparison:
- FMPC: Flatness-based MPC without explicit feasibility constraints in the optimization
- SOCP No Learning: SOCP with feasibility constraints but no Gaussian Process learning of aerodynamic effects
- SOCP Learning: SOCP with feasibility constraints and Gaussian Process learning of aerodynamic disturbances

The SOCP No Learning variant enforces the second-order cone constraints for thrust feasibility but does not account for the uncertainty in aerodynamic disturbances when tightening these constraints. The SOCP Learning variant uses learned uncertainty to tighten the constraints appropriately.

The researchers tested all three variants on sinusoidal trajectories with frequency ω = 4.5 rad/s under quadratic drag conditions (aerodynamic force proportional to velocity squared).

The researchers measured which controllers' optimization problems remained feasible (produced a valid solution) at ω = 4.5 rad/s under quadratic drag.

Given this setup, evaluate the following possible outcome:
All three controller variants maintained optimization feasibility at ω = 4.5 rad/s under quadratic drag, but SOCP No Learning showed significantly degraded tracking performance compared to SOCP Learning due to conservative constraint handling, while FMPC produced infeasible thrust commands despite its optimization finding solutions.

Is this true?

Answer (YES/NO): NO